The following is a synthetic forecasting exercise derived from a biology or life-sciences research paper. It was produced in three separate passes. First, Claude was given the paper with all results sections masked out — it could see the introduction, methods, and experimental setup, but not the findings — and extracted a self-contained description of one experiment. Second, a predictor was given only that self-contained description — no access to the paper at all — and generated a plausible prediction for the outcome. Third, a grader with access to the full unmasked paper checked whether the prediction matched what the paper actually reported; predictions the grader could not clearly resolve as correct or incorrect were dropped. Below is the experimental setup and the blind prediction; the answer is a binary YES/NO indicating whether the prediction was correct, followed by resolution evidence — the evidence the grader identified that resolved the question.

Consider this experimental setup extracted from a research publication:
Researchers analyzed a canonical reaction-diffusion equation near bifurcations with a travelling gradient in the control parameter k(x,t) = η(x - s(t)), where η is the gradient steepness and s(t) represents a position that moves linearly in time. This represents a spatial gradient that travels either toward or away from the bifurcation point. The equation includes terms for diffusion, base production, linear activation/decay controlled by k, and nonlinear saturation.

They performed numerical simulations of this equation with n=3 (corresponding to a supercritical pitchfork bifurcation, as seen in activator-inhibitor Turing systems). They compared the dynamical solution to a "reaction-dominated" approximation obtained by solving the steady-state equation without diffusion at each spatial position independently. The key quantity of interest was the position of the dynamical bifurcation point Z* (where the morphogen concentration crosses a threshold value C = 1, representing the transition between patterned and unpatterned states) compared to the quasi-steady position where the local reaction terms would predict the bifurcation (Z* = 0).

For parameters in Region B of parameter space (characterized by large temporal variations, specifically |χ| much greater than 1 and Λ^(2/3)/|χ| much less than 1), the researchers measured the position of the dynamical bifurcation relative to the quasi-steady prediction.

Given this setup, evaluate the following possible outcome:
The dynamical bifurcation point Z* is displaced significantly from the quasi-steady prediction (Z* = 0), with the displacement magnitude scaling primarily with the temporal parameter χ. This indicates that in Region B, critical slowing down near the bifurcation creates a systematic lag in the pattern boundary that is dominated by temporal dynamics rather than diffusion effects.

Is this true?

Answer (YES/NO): YES